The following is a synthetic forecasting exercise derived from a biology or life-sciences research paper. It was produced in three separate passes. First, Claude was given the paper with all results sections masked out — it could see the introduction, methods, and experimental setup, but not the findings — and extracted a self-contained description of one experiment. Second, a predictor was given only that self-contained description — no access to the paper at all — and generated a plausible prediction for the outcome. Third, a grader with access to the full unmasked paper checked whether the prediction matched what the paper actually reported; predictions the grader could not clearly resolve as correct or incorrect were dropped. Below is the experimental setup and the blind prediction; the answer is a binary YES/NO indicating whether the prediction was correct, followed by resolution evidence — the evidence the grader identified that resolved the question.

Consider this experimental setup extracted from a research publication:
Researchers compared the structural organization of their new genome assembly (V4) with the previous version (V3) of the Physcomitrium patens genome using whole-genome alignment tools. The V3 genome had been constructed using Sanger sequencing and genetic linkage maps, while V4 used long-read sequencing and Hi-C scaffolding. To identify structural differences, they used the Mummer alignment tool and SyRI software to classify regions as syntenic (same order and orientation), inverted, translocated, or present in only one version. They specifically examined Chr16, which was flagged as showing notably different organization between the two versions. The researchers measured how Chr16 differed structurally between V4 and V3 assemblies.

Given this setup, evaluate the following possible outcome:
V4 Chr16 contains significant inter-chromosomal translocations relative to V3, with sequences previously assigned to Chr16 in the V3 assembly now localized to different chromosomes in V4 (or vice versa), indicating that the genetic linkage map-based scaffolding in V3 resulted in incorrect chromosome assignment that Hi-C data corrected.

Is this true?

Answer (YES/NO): NO